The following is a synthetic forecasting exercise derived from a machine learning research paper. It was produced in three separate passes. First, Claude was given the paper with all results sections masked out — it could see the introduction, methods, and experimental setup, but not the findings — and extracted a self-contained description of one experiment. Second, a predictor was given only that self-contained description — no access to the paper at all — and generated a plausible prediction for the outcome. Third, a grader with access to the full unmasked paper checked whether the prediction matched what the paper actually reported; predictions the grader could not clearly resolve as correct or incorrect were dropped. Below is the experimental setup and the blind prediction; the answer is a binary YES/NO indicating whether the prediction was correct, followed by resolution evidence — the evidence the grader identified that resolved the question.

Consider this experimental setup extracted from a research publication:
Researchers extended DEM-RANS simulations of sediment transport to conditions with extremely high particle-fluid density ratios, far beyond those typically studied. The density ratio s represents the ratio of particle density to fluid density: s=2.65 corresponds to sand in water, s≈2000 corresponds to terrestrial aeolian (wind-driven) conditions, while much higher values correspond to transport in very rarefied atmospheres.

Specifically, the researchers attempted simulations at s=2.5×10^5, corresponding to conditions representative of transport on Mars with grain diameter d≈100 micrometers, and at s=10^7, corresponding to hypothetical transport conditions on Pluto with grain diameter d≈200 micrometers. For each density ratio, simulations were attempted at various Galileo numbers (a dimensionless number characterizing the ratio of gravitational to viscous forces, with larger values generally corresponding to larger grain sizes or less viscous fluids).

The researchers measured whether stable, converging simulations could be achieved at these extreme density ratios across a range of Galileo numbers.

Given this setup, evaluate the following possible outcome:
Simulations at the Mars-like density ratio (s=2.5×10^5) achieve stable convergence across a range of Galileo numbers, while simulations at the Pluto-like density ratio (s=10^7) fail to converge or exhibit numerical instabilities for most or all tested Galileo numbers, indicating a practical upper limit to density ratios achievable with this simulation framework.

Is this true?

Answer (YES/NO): NO